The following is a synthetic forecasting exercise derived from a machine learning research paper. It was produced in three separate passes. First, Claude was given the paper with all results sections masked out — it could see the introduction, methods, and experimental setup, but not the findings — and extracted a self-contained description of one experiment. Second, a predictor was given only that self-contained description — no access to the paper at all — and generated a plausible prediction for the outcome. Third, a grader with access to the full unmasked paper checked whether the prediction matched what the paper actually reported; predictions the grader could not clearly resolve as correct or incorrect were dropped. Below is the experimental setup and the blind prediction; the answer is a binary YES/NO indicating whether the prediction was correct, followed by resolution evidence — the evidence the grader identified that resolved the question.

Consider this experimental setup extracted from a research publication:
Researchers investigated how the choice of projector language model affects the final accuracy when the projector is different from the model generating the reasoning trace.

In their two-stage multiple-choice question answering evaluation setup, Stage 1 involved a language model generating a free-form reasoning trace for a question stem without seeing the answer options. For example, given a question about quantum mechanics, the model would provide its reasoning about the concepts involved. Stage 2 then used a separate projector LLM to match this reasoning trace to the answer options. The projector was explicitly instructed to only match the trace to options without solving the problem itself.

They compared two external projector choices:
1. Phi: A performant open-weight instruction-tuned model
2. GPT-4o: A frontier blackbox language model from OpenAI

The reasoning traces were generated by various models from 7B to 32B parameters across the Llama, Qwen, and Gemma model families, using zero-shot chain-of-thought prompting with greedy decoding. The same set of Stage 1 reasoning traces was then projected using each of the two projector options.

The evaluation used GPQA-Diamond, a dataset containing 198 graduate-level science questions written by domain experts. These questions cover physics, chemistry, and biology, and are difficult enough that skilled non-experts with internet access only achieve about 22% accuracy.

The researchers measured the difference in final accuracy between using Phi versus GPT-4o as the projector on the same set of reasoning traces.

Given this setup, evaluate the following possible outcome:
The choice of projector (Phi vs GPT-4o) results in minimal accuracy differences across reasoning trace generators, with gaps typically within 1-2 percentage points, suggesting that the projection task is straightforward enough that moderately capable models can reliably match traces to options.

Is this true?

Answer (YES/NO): NO